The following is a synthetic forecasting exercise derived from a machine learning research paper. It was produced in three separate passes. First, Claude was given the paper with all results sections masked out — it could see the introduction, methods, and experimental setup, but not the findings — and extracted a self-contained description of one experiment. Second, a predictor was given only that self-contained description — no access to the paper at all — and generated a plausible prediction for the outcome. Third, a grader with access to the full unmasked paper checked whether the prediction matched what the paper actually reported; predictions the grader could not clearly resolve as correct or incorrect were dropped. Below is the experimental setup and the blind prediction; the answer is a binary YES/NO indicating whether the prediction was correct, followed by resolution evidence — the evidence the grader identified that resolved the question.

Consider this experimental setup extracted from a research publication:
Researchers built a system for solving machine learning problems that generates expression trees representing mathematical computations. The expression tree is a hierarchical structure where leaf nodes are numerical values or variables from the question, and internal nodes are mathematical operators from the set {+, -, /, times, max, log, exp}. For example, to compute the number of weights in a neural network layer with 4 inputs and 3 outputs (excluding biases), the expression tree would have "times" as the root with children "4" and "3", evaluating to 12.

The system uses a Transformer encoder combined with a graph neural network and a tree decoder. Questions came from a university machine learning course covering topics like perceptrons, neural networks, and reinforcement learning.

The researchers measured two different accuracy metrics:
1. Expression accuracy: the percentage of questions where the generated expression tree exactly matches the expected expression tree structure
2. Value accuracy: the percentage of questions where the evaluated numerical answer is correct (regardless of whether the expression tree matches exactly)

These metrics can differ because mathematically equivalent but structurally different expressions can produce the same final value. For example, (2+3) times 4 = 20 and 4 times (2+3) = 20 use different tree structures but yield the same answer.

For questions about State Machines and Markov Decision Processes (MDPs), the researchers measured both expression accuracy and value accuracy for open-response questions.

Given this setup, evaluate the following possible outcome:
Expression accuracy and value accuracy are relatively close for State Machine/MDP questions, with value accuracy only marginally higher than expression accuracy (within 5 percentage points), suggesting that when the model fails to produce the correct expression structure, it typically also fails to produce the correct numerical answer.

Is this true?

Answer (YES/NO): NO